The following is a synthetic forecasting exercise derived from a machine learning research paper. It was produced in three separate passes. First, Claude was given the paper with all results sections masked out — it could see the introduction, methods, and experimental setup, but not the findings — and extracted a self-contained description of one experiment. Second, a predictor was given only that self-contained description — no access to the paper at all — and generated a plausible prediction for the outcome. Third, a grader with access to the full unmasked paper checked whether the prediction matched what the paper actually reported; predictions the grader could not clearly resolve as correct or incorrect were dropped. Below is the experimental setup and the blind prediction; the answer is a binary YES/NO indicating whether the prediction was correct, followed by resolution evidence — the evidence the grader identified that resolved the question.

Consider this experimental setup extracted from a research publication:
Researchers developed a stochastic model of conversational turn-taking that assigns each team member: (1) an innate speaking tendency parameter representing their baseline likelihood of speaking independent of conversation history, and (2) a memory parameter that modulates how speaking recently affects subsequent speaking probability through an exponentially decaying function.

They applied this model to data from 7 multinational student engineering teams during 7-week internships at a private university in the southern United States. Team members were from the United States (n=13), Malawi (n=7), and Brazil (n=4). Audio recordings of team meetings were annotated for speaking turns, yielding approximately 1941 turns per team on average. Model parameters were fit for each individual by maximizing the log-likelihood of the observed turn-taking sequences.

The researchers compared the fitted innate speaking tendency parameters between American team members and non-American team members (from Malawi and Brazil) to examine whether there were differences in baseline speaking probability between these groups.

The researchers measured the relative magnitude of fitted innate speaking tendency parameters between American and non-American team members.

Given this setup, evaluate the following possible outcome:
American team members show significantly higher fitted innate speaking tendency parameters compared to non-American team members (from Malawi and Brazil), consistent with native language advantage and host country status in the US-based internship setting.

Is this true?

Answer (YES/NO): YES